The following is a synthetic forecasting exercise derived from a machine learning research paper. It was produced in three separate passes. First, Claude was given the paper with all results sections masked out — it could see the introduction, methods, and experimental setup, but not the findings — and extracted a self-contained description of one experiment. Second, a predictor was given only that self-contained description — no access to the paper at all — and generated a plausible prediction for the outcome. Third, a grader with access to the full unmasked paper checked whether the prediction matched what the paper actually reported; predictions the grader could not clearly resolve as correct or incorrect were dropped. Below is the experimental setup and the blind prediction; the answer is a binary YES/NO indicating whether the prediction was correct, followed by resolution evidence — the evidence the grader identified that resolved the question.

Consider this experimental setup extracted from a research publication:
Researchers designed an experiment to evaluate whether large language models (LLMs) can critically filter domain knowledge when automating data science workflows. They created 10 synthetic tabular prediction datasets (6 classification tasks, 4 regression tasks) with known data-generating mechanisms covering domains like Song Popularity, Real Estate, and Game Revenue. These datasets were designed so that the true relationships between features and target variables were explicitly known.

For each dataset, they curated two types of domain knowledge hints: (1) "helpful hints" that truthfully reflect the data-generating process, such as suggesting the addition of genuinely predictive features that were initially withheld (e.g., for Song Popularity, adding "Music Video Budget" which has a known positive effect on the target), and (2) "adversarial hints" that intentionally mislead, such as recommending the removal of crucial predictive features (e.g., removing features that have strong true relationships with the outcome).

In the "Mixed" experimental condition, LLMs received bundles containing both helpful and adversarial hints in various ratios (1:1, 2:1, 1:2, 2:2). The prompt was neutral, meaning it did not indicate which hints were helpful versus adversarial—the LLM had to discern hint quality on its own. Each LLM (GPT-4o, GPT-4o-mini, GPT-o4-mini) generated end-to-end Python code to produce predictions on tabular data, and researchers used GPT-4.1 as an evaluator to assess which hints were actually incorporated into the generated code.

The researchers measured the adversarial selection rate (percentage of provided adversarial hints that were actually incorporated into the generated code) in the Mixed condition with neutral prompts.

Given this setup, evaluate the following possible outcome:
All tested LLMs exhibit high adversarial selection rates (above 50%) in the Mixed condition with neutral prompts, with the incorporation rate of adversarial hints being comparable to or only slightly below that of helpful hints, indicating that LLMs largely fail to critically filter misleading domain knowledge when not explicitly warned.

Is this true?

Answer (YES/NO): NO